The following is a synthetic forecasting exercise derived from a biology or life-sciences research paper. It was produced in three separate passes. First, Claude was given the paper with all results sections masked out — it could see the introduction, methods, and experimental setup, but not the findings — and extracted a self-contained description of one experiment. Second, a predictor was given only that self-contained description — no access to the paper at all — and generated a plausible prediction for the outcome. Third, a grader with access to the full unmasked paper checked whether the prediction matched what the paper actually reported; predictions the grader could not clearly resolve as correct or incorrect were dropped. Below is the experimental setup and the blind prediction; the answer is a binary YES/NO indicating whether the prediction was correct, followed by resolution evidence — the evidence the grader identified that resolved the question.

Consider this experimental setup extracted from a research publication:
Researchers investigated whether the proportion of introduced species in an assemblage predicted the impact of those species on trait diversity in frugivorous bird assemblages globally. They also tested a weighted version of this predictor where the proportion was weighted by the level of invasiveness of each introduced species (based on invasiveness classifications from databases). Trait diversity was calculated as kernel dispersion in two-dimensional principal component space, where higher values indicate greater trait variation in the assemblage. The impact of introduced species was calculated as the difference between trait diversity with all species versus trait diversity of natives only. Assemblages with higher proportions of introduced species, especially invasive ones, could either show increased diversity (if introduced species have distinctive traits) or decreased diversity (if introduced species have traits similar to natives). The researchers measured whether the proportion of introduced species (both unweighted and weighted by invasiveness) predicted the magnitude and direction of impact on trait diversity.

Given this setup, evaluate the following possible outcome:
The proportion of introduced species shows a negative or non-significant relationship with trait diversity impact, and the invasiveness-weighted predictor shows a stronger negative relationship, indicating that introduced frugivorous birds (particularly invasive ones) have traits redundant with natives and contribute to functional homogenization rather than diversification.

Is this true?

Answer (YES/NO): NO